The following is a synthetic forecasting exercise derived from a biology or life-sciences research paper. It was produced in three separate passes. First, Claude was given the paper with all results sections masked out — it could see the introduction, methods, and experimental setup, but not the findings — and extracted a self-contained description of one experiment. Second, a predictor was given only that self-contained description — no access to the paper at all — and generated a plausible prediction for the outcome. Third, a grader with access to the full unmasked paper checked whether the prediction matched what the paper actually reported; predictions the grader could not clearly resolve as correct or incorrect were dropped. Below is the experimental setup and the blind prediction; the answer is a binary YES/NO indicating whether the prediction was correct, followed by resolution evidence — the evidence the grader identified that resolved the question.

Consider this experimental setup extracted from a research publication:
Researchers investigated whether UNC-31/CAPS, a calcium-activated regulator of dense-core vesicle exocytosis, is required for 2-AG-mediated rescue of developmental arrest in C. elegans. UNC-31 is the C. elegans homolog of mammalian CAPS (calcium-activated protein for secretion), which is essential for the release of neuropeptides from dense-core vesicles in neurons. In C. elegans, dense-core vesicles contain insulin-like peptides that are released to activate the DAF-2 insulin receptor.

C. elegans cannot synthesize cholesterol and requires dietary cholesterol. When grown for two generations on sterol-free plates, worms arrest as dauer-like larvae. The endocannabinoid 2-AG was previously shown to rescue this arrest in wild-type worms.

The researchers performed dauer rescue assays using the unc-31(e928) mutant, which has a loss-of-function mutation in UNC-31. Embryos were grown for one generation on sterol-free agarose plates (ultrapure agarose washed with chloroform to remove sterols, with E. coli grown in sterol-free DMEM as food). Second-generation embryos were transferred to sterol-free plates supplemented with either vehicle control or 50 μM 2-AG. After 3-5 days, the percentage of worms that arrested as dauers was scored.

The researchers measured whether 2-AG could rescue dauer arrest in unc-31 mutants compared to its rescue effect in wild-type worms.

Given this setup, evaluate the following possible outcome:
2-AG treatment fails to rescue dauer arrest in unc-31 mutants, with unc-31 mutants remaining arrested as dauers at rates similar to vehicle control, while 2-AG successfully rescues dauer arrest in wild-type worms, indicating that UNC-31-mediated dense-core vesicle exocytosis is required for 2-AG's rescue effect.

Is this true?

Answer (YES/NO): YES